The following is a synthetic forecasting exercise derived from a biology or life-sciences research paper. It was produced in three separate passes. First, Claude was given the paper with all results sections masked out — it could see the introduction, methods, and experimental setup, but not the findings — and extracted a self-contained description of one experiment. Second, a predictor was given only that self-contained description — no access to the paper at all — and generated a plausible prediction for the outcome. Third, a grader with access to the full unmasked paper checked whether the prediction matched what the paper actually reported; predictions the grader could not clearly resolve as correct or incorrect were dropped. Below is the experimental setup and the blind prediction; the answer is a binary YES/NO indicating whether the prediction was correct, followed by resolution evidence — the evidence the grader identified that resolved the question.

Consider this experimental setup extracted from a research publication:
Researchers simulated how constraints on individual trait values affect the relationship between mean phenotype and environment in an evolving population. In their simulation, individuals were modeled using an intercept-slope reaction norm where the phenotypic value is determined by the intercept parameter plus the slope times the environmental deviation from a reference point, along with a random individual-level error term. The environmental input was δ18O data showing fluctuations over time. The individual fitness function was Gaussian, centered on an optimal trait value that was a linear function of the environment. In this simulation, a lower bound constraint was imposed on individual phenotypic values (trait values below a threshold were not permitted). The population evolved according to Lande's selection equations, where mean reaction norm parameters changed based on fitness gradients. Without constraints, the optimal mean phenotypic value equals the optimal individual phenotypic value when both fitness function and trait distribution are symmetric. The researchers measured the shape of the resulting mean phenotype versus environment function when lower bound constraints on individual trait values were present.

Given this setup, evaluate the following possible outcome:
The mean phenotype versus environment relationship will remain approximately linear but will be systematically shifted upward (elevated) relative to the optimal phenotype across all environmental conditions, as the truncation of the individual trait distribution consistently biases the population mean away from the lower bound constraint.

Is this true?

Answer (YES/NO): NO